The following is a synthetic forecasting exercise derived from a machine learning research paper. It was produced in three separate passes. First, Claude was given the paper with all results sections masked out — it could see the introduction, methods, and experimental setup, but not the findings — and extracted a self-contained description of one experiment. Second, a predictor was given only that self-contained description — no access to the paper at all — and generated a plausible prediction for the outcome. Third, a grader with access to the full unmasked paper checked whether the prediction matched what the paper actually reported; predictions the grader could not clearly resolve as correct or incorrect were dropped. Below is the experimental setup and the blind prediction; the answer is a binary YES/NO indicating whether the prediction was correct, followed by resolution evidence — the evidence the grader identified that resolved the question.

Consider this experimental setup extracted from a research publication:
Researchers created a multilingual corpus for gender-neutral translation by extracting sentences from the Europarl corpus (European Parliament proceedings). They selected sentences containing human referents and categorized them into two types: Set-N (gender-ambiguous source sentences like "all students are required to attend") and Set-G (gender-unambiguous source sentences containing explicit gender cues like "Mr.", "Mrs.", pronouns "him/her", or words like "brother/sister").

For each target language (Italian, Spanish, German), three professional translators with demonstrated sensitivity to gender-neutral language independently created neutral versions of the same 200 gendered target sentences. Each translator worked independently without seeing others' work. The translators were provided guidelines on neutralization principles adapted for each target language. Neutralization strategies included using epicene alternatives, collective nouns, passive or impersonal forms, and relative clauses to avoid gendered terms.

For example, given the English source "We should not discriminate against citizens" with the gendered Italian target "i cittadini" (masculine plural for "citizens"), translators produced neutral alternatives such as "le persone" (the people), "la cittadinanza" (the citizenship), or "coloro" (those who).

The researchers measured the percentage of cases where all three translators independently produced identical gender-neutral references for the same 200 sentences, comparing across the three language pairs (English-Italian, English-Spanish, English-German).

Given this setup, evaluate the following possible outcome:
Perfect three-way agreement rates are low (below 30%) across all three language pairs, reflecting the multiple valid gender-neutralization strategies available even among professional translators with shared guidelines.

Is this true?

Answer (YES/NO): YES